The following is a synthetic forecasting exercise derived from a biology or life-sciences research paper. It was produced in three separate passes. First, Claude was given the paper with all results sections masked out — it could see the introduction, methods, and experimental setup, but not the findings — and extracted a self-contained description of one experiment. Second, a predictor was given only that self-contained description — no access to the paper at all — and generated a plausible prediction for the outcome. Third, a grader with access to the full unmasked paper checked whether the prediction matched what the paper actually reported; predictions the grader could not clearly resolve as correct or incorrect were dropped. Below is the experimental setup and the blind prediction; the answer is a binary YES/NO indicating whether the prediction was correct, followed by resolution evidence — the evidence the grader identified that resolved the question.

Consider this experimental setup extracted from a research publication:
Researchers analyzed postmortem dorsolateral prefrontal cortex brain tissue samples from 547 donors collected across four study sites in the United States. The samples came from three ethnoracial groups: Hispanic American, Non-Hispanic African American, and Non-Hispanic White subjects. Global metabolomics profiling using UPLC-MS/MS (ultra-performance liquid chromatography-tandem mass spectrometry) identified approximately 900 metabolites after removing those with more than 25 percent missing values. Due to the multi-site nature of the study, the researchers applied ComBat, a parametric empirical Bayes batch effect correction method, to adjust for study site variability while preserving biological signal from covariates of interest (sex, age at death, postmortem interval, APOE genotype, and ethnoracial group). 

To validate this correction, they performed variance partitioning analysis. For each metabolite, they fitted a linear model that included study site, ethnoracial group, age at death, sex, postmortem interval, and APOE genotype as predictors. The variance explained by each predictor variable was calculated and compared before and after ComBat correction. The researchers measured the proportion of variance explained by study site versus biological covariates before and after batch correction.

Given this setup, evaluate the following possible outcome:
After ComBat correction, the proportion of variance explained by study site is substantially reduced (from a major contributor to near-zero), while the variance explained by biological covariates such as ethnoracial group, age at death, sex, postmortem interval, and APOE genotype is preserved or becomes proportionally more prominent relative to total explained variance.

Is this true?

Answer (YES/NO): YES